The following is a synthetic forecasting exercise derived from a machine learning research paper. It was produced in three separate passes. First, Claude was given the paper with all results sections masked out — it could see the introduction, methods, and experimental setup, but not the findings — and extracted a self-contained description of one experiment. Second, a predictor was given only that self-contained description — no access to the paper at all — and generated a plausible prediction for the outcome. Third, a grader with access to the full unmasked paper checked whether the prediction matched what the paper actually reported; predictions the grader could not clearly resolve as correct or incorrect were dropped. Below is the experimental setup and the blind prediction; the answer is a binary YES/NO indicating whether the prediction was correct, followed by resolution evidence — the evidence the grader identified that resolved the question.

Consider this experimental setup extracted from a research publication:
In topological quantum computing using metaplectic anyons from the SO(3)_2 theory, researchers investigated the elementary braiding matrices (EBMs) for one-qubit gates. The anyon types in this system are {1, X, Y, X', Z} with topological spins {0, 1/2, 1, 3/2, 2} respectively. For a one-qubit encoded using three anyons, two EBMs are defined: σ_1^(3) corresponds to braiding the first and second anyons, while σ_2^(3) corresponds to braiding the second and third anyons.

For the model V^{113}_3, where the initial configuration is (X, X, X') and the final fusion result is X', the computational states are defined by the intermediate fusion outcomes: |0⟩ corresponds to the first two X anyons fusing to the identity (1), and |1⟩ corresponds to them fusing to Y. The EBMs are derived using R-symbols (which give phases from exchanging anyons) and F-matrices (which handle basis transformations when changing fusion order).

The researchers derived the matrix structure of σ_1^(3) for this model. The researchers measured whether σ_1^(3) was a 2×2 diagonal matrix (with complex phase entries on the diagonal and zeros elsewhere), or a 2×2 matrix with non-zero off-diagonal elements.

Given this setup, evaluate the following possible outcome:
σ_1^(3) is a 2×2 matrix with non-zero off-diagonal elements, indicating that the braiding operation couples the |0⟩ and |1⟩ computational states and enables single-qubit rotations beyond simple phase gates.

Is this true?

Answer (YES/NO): NO